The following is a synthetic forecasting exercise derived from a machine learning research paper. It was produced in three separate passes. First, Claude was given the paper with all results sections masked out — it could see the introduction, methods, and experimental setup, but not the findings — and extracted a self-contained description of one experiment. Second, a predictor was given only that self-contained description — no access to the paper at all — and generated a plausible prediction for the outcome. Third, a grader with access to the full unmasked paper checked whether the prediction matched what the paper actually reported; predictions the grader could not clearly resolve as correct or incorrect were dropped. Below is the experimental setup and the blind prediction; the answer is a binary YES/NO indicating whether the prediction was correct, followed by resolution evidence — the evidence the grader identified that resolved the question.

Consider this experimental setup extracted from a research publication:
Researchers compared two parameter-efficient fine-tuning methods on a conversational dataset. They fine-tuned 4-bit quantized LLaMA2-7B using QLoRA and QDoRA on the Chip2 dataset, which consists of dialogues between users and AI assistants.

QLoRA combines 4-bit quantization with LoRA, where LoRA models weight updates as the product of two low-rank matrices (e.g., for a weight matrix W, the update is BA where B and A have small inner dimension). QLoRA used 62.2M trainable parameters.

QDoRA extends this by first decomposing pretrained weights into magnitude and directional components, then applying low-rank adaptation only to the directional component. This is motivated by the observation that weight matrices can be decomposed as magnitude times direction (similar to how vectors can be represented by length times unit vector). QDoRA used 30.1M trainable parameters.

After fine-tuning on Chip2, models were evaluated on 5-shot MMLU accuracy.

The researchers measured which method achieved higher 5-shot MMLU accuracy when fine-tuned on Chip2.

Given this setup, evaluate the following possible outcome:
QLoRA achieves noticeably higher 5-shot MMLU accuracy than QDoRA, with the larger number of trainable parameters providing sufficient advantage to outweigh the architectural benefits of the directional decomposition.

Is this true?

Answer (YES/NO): NO